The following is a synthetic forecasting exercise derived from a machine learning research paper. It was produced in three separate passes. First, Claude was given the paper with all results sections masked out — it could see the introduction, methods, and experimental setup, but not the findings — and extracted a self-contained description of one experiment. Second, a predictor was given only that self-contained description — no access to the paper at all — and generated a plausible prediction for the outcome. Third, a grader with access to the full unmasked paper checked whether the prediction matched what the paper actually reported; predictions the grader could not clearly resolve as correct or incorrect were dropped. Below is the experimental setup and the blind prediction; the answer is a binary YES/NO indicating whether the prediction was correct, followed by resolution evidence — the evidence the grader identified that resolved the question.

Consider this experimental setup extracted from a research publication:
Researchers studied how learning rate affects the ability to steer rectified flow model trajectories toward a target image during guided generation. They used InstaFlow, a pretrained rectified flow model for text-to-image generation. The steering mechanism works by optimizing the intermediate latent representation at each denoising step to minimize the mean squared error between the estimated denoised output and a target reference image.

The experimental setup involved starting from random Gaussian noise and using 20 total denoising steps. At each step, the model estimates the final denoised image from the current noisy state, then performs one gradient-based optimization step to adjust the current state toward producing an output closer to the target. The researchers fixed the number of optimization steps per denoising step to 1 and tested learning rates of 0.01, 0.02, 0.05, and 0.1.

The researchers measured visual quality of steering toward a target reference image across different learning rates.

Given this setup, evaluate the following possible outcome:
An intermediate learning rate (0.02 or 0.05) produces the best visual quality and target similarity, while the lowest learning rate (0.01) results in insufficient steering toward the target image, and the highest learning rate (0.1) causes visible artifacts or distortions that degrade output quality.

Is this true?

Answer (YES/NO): NO